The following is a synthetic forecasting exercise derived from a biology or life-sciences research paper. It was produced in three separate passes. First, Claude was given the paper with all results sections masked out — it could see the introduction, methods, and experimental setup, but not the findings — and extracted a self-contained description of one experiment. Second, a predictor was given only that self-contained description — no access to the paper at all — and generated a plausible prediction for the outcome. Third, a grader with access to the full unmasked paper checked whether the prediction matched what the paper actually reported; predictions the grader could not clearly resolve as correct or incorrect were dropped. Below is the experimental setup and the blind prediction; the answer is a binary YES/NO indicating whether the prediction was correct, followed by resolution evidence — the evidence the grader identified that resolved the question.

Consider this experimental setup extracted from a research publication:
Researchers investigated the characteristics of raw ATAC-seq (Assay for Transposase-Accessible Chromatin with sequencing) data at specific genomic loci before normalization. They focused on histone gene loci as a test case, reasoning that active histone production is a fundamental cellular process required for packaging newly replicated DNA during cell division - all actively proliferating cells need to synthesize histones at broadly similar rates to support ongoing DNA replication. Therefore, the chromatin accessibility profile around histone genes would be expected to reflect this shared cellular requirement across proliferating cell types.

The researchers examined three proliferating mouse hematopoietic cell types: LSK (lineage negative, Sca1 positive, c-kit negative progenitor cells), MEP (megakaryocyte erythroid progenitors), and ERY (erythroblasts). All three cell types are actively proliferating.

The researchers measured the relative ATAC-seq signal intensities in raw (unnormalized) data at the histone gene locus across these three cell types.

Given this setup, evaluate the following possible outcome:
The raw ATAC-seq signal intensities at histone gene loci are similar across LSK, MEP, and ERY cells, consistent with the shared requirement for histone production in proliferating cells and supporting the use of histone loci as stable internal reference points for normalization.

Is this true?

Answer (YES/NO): NO